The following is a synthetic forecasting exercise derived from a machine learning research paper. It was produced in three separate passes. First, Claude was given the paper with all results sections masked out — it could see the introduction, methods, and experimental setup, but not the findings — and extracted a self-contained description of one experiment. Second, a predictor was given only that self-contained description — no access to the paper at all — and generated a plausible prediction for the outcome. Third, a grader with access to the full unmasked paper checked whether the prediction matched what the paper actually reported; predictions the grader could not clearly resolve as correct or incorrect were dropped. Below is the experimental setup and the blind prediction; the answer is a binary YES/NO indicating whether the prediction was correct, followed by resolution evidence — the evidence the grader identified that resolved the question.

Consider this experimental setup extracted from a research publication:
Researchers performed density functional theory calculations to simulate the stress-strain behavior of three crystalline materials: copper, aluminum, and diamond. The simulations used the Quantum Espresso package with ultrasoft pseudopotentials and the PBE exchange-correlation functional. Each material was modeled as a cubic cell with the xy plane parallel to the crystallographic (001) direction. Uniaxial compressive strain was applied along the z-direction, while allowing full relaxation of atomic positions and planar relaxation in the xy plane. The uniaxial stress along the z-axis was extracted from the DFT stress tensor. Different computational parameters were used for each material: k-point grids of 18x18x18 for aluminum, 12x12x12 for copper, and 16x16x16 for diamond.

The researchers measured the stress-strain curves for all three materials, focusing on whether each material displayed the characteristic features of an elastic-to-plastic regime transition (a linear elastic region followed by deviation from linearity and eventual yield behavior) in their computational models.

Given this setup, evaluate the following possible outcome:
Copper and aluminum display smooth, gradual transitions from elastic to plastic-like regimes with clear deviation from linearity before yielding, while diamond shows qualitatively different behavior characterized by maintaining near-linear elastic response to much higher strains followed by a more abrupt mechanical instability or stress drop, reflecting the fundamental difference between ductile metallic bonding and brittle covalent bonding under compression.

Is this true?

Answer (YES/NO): NO